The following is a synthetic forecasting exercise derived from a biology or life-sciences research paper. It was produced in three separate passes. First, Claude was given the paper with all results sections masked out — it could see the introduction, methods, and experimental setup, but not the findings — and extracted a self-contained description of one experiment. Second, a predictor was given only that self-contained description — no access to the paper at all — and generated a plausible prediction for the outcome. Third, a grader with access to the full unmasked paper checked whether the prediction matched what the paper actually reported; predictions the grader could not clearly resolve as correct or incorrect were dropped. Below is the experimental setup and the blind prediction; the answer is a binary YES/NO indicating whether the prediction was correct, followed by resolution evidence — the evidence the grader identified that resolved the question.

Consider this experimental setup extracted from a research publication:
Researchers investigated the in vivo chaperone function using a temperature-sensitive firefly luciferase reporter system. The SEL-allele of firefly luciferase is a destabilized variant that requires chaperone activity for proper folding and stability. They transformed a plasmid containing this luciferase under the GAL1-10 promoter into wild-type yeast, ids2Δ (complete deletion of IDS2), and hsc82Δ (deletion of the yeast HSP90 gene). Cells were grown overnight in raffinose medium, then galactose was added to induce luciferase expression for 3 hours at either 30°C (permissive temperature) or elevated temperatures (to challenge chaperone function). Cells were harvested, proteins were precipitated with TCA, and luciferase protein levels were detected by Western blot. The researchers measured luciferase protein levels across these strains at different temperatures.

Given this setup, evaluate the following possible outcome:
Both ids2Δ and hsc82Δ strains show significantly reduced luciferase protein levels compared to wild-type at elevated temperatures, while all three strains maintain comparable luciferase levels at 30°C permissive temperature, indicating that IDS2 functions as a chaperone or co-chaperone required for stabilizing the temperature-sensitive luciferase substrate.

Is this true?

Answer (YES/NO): NO